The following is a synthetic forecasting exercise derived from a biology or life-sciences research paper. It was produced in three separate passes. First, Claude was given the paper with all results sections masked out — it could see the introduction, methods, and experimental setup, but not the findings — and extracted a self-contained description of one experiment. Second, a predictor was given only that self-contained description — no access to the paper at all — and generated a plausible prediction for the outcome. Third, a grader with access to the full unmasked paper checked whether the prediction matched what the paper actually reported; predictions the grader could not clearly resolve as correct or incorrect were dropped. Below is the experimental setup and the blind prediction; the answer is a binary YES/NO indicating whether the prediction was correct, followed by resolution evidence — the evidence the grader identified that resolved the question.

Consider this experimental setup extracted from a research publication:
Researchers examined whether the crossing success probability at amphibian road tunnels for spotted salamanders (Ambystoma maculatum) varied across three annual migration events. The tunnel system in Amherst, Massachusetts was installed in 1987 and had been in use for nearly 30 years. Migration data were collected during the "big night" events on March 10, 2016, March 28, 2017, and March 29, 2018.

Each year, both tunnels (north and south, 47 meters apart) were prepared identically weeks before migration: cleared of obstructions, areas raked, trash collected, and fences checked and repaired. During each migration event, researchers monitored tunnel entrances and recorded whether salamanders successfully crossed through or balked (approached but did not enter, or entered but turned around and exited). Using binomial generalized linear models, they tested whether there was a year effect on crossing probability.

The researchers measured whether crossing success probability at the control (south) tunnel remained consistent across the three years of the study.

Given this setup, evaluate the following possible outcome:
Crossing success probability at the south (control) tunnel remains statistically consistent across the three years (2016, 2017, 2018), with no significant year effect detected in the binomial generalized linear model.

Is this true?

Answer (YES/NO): YES